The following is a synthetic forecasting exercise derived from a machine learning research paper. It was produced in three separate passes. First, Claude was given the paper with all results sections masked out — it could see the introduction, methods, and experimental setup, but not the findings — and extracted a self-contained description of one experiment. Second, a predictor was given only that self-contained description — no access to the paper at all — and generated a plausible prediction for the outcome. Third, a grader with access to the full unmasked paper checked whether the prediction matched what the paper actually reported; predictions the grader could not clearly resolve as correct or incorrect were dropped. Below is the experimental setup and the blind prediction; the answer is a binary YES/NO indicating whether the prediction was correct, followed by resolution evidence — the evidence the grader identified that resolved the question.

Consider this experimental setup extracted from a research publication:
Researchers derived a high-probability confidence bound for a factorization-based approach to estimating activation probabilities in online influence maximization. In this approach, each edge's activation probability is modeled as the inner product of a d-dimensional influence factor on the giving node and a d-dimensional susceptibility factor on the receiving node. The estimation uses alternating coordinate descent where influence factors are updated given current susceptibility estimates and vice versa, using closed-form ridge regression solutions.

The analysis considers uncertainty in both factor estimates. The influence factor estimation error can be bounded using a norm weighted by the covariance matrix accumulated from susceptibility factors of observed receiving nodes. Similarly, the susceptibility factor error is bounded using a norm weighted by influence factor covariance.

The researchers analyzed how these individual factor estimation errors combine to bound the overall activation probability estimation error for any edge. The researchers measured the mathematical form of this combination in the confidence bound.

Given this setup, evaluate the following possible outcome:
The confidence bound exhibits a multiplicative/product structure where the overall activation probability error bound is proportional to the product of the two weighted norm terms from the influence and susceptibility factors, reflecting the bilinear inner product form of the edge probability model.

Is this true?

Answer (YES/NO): NO